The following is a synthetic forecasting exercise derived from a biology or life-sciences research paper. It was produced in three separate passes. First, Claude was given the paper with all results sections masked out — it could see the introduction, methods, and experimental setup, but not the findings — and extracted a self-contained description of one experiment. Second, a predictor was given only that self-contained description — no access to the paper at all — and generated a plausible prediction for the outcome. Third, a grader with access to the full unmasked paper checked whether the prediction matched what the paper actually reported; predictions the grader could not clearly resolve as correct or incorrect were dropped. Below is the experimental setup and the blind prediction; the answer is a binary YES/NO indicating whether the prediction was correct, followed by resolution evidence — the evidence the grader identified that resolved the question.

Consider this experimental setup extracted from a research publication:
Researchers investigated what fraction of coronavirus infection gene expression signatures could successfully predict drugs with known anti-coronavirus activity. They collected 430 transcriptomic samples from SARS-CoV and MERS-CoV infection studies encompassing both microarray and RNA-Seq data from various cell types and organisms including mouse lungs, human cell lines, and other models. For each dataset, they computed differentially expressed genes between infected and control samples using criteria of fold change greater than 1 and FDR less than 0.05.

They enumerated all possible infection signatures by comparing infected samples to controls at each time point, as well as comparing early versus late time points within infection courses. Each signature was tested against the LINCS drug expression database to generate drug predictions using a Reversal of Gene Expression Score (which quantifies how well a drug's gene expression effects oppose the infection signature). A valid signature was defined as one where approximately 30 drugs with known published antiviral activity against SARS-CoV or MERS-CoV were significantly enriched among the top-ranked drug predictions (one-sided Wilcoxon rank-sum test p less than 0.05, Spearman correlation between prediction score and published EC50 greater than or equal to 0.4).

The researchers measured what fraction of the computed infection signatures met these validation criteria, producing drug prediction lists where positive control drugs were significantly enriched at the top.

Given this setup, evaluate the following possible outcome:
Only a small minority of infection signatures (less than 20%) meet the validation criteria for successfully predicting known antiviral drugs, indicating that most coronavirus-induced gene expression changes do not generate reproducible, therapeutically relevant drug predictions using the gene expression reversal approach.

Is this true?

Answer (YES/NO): YES